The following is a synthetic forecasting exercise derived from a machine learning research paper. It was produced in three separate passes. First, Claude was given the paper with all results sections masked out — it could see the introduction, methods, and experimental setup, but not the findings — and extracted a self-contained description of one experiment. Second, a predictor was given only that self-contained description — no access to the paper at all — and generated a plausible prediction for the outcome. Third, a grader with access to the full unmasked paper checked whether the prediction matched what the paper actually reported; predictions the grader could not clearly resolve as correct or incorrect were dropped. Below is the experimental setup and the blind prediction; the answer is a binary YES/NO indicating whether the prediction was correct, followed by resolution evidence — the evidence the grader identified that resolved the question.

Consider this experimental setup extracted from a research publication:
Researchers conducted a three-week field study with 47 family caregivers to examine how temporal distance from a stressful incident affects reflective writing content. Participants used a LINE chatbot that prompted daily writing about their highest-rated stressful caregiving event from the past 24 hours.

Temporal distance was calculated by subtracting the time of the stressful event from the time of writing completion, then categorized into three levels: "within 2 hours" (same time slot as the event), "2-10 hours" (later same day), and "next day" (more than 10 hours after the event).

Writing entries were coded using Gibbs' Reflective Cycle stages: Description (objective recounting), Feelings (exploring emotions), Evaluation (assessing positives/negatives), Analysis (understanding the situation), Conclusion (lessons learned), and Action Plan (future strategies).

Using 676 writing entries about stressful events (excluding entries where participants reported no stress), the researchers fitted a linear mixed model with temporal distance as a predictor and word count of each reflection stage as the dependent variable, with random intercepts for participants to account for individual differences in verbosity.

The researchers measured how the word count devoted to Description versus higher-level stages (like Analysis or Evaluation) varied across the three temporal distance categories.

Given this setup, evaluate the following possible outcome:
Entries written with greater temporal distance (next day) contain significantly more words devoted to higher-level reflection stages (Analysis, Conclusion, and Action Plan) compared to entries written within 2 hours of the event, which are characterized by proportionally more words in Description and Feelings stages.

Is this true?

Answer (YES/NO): NO